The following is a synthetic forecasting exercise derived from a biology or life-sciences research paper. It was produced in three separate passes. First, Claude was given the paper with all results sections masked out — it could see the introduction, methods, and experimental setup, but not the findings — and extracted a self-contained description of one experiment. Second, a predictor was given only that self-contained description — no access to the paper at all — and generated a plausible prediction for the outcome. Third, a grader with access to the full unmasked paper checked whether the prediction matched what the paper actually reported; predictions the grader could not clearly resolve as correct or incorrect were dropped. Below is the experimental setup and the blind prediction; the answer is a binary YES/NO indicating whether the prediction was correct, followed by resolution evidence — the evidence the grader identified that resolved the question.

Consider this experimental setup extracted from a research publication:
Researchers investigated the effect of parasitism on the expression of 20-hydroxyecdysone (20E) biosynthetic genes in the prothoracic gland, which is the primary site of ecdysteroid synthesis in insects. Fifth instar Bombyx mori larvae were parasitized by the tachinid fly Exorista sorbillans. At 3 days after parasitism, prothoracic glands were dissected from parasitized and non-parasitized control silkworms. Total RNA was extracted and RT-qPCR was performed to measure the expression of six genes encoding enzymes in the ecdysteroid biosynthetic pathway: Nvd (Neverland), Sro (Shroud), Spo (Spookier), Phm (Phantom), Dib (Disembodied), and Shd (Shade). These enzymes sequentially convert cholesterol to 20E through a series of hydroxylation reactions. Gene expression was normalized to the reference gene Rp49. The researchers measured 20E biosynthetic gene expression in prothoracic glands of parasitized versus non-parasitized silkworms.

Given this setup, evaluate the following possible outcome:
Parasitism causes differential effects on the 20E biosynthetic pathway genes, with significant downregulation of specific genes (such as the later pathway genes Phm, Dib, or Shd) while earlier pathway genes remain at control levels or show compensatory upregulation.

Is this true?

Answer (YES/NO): NO